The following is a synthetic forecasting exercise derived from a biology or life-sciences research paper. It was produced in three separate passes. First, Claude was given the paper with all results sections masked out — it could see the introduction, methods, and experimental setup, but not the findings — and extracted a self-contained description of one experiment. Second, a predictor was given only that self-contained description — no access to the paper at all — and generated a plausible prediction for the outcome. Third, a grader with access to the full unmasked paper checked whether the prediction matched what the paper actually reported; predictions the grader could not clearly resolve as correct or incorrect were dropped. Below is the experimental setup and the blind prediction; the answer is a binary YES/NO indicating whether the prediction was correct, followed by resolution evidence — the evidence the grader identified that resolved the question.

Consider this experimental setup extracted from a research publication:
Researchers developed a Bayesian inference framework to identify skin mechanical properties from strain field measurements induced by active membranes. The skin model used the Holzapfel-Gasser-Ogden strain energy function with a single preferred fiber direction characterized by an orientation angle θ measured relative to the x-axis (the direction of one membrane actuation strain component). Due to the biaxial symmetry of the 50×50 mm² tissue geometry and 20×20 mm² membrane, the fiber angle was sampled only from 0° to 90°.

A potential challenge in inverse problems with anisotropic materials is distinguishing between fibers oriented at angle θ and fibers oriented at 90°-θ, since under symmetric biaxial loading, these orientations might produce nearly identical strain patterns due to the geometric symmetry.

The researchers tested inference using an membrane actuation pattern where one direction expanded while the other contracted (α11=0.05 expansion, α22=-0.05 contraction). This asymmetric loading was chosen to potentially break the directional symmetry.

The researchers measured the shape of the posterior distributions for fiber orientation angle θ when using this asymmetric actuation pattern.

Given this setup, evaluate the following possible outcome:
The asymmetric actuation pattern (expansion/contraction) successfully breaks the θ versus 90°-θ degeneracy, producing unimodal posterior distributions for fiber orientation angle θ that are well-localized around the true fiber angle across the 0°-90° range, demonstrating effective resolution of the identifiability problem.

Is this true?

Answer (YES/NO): YES